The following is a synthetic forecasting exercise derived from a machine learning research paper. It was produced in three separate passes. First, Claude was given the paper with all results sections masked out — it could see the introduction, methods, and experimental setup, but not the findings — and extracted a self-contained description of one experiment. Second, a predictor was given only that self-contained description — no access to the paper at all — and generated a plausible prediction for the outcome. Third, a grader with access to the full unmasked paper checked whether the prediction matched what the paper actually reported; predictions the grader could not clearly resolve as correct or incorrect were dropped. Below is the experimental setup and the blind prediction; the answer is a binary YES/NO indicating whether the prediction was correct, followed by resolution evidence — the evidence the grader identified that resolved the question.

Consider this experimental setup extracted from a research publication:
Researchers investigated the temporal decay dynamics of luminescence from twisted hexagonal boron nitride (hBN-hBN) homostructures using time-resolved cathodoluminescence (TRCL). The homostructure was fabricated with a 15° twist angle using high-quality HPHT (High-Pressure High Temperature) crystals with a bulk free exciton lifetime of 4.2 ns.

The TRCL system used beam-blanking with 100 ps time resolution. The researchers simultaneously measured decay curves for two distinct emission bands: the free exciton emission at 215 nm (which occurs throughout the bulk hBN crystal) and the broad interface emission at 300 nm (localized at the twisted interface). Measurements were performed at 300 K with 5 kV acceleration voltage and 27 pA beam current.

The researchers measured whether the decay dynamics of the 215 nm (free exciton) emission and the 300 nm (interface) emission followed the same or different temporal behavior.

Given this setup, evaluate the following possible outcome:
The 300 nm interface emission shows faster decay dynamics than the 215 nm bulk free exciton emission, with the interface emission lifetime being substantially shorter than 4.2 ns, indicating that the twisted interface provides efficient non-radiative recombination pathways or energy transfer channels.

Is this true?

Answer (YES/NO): NO